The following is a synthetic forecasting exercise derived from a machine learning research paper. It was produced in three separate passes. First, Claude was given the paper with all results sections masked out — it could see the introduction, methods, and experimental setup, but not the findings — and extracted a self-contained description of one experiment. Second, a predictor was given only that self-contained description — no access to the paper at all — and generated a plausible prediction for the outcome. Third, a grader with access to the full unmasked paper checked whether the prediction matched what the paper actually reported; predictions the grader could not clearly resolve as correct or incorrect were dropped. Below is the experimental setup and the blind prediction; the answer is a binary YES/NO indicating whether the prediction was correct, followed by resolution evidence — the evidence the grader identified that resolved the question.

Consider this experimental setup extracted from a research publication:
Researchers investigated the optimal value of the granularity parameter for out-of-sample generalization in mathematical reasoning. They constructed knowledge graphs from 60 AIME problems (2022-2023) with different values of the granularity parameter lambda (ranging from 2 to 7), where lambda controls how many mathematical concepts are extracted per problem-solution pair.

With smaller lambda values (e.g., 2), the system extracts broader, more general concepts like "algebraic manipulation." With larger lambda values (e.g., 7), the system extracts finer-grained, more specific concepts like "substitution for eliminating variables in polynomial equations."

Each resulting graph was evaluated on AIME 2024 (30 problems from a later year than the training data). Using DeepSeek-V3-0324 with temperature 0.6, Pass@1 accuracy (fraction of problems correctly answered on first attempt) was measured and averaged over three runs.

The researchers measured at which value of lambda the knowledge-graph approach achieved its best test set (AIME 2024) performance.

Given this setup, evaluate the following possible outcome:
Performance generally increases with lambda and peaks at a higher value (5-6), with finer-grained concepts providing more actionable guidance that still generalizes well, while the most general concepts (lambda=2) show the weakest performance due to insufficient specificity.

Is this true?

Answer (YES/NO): NO